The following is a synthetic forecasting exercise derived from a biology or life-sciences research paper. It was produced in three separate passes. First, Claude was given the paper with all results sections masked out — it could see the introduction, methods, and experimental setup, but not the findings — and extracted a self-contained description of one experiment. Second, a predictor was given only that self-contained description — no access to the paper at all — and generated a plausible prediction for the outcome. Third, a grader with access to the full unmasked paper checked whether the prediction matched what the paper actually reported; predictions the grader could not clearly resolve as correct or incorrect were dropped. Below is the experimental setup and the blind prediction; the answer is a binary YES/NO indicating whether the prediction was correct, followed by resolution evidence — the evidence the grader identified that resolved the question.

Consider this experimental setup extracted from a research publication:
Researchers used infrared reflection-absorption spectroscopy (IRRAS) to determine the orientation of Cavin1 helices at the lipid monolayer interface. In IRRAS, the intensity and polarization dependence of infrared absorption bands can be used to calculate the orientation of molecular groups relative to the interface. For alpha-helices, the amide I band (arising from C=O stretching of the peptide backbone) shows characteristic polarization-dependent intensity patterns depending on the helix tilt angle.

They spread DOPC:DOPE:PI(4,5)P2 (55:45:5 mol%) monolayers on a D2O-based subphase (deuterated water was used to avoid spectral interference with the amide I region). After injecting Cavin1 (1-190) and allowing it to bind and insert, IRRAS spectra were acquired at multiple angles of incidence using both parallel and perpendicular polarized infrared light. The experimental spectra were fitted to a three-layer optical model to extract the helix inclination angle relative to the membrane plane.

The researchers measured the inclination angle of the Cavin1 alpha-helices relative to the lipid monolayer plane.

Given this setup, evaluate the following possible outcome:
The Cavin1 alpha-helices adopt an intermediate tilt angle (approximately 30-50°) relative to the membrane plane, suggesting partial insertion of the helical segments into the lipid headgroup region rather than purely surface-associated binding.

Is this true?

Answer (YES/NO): NO